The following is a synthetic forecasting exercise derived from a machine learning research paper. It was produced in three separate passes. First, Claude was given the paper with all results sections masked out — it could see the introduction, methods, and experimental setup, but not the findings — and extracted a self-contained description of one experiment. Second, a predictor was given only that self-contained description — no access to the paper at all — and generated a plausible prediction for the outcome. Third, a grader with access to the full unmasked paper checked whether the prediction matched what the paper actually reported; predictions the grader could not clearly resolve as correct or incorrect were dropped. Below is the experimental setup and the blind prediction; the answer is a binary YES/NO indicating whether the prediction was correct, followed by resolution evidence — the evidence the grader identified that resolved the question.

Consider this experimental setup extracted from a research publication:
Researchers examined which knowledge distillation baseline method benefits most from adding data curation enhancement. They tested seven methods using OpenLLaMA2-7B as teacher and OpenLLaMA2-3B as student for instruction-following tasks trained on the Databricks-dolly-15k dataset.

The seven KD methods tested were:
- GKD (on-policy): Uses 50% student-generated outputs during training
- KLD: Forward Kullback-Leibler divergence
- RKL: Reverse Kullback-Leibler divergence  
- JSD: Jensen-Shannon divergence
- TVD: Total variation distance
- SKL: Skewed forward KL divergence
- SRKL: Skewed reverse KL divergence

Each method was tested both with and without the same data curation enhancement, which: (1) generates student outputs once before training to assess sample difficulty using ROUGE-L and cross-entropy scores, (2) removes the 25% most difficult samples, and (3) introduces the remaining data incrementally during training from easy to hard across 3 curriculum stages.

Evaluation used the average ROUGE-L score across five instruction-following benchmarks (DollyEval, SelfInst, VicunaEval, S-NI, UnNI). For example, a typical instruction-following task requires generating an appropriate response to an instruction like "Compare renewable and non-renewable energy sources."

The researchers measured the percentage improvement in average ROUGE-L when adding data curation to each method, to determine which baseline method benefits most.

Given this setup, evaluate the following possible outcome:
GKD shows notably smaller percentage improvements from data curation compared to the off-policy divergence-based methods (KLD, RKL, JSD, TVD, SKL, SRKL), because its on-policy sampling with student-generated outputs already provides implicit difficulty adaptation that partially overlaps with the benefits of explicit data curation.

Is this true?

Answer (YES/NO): NO